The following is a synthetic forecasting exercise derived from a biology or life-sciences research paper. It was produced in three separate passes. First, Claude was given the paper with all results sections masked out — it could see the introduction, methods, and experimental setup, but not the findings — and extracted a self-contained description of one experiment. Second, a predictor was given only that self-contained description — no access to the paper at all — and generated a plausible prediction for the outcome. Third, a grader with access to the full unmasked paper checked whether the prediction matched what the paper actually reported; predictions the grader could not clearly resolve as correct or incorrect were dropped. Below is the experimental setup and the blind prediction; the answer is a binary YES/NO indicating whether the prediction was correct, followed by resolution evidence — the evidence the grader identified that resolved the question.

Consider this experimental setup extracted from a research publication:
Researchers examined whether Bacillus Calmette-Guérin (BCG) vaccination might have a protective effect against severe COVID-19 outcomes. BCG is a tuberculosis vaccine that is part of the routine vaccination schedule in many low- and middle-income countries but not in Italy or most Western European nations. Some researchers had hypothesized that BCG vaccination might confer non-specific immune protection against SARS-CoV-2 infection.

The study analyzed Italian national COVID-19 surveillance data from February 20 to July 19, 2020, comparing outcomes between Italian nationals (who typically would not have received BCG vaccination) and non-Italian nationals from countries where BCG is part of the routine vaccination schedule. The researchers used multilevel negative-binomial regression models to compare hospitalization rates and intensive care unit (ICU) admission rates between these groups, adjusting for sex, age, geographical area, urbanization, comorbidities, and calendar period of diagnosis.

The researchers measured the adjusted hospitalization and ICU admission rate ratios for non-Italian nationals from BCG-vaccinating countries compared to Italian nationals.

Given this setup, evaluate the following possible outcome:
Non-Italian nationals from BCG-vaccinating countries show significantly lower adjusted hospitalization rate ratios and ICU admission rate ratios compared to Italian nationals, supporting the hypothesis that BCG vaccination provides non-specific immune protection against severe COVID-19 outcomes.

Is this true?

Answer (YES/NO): NO